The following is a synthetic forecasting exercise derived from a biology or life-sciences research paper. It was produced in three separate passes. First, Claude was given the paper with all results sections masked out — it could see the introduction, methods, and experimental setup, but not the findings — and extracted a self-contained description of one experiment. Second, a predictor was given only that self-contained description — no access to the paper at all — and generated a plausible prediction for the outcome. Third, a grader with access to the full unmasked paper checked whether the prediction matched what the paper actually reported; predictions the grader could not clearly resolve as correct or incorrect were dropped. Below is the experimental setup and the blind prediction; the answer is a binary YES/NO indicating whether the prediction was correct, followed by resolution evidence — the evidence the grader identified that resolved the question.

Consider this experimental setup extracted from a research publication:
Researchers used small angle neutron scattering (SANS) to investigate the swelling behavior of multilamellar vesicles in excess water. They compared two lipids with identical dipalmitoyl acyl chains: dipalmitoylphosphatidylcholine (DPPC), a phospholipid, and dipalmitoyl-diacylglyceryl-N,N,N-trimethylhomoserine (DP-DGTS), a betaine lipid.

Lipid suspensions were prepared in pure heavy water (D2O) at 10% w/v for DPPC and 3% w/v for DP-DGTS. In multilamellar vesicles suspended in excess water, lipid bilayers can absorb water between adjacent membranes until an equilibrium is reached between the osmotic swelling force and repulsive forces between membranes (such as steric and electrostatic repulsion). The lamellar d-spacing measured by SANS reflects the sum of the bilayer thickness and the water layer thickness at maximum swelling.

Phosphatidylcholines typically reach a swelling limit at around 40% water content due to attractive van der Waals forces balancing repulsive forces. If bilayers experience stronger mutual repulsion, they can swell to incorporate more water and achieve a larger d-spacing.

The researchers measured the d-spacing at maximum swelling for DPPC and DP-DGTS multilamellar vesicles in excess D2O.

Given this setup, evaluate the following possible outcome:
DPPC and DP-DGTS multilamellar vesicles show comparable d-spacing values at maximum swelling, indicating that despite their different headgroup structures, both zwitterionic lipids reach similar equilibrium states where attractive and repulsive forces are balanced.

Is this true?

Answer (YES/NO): NO